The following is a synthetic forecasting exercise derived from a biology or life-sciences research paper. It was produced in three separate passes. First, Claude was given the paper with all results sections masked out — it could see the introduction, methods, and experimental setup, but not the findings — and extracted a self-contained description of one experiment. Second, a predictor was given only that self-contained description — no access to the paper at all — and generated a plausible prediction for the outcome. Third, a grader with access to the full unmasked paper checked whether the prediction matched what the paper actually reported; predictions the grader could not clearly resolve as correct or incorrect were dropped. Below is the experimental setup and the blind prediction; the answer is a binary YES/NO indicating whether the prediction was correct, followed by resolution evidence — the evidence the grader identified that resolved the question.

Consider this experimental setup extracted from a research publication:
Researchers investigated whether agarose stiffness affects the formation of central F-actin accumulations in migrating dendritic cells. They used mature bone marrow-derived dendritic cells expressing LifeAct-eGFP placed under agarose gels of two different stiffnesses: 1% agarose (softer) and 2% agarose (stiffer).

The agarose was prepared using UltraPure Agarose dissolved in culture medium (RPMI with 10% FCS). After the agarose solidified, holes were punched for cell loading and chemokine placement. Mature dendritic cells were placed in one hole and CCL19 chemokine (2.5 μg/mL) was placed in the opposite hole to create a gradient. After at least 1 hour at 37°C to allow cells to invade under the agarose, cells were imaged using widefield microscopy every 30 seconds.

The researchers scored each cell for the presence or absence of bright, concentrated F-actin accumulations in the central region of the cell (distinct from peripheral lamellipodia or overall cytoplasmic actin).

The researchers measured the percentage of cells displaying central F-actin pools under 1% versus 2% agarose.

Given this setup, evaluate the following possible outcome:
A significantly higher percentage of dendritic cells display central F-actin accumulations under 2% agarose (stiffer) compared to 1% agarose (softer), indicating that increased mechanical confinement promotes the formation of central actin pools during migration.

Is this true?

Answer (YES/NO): NO